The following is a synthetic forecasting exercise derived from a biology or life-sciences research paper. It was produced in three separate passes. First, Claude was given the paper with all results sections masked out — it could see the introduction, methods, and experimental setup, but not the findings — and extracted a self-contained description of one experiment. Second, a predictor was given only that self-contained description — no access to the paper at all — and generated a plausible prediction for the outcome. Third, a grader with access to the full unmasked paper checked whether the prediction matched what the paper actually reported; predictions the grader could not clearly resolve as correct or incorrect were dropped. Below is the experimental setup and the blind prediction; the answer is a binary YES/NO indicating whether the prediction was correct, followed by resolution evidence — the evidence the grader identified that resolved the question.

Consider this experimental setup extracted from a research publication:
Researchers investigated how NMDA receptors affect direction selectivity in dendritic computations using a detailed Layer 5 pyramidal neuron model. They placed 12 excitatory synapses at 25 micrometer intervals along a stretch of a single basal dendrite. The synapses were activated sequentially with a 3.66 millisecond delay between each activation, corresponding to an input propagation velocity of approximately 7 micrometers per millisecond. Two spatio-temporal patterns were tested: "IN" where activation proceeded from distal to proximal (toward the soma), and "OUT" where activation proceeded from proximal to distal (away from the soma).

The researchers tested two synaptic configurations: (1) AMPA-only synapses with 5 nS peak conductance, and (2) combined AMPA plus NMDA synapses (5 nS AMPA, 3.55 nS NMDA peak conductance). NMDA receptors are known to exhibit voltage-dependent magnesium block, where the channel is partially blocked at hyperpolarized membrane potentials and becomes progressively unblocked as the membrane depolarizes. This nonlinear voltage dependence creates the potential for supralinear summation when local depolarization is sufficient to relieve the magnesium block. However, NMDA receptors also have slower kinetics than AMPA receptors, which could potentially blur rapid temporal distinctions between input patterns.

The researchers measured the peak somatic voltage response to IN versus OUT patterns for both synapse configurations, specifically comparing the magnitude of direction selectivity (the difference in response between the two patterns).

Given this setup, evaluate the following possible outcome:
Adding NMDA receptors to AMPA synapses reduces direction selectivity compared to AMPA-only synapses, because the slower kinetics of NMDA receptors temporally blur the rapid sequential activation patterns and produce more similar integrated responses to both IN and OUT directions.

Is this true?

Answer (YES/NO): NO